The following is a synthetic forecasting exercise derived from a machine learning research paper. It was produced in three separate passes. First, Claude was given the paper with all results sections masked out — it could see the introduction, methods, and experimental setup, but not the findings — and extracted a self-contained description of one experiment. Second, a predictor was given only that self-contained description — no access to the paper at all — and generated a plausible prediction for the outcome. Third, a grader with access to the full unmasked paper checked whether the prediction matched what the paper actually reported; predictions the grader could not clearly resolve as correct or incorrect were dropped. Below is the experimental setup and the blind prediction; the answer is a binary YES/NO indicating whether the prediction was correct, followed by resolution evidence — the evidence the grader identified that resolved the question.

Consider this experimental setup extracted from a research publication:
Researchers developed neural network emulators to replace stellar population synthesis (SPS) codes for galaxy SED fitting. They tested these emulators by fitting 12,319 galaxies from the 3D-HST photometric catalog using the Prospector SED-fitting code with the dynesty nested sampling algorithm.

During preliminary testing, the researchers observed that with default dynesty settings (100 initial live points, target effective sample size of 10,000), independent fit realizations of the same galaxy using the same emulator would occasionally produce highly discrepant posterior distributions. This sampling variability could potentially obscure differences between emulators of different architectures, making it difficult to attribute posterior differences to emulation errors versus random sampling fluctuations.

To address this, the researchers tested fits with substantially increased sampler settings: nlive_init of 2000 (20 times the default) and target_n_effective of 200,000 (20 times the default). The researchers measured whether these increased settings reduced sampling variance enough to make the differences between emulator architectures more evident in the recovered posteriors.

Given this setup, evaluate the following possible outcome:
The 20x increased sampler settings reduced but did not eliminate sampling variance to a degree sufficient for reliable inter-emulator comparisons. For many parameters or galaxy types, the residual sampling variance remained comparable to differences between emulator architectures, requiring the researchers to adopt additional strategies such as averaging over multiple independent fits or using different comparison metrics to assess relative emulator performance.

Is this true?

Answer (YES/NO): NO